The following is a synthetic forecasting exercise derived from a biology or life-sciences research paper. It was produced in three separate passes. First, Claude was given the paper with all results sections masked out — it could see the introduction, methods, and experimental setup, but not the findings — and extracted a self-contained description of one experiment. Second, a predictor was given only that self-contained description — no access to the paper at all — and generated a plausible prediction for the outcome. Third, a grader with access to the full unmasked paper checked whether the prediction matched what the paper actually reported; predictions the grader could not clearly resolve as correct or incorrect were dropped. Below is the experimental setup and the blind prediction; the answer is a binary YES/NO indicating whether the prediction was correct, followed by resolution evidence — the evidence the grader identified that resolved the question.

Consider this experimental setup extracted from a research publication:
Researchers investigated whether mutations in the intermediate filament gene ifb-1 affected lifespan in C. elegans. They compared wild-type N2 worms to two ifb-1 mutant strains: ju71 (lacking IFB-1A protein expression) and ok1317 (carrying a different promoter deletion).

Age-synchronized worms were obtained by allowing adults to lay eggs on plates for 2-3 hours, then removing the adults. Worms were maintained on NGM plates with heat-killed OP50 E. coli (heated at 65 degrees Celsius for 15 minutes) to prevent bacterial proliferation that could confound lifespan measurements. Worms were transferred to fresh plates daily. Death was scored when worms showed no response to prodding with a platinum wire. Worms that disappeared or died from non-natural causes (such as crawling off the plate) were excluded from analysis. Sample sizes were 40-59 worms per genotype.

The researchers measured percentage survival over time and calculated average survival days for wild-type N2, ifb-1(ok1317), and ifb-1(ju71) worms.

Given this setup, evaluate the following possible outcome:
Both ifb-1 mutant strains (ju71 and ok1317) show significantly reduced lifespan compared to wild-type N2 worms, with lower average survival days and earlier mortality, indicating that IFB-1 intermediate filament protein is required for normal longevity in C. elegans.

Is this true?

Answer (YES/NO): YES